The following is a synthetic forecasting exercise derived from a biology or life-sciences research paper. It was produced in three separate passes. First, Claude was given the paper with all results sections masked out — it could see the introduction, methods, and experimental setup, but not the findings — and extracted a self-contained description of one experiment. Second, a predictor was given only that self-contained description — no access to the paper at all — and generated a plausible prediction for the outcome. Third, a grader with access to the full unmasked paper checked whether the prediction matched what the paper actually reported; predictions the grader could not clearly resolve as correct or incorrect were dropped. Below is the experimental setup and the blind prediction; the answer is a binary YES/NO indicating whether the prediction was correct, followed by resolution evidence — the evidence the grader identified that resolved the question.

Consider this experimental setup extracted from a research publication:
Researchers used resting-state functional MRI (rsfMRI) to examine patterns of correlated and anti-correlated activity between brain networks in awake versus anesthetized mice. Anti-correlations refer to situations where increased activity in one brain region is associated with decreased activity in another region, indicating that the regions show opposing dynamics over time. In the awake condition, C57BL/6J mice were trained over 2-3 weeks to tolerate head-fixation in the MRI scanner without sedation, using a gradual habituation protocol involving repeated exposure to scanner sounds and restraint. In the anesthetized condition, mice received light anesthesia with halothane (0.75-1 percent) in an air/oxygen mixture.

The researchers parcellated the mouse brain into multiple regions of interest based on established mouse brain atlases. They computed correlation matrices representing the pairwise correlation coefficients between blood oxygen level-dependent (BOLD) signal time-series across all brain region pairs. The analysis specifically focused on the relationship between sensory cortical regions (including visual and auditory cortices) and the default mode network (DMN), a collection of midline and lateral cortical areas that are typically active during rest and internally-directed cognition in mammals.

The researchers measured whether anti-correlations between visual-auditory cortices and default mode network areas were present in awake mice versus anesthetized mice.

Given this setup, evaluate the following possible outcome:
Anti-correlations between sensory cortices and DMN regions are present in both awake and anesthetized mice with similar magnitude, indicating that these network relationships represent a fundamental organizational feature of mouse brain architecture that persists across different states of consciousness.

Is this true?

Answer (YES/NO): NO